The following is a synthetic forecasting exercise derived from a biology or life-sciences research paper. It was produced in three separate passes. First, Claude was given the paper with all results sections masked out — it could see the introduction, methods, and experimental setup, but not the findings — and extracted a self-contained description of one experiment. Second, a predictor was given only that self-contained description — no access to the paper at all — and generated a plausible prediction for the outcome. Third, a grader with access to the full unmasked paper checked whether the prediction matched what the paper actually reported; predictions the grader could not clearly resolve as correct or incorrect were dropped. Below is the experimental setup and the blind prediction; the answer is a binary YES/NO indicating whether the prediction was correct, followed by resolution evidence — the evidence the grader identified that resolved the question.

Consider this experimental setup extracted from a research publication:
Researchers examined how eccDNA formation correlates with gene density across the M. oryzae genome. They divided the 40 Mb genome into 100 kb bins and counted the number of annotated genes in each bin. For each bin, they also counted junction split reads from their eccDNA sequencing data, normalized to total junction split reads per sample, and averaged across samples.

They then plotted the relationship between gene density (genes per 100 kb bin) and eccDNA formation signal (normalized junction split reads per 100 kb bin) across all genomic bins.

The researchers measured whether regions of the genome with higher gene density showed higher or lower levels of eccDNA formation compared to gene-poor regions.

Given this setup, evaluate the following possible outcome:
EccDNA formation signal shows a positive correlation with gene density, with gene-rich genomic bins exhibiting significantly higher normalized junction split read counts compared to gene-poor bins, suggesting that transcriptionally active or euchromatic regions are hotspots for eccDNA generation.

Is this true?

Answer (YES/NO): NO